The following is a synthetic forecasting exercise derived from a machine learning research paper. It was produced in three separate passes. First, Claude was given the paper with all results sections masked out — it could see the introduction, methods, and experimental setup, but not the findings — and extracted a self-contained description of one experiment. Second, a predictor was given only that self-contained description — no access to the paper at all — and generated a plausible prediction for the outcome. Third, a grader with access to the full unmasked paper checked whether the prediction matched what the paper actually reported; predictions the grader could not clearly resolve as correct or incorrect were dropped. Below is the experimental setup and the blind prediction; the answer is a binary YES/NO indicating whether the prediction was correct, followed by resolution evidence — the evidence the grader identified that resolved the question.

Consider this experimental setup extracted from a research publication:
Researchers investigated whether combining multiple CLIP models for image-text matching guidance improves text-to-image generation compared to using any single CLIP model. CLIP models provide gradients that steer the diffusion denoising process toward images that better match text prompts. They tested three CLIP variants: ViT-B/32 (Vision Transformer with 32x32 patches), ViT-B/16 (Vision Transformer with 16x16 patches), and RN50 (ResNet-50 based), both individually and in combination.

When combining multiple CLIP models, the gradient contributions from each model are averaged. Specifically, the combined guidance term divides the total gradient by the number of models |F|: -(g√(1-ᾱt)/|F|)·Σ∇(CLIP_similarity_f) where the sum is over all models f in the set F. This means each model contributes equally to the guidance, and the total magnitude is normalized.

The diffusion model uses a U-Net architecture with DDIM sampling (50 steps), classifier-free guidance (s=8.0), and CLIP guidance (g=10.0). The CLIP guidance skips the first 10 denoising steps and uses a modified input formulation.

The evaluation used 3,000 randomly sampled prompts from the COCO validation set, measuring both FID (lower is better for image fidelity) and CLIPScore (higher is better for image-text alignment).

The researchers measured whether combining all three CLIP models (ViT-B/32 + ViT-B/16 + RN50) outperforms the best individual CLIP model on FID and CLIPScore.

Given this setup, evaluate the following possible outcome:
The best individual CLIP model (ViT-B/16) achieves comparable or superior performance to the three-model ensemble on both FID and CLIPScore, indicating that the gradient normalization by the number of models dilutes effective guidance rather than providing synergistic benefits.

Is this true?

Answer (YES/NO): NO